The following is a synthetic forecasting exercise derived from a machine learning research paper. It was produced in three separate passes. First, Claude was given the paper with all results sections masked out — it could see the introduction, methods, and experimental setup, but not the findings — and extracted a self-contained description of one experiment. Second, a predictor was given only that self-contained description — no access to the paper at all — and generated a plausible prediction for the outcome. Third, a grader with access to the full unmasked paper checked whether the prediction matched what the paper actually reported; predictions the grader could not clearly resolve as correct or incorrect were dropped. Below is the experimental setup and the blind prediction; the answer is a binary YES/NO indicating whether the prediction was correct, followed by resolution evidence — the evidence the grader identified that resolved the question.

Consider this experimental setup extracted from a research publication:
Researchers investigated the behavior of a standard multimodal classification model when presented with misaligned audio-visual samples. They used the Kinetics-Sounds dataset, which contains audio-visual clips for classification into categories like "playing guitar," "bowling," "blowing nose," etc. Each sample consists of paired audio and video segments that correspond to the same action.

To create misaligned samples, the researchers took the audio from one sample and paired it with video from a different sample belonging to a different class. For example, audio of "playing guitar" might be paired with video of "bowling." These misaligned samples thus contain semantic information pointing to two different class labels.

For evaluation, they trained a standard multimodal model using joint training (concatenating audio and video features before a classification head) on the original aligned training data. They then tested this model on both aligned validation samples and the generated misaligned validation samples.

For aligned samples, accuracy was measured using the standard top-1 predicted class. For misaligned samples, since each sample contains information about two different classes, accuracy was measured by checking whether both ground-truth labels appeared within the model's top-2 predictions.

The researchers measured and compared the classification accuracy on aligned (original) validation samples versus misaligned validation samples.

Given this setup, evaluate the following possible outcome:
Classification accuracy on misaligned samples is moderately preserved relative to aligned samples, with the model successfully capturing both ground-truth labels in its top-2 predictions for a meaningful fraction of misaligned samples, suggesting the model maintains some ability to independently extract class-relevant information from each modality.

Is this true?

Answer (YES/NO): NO